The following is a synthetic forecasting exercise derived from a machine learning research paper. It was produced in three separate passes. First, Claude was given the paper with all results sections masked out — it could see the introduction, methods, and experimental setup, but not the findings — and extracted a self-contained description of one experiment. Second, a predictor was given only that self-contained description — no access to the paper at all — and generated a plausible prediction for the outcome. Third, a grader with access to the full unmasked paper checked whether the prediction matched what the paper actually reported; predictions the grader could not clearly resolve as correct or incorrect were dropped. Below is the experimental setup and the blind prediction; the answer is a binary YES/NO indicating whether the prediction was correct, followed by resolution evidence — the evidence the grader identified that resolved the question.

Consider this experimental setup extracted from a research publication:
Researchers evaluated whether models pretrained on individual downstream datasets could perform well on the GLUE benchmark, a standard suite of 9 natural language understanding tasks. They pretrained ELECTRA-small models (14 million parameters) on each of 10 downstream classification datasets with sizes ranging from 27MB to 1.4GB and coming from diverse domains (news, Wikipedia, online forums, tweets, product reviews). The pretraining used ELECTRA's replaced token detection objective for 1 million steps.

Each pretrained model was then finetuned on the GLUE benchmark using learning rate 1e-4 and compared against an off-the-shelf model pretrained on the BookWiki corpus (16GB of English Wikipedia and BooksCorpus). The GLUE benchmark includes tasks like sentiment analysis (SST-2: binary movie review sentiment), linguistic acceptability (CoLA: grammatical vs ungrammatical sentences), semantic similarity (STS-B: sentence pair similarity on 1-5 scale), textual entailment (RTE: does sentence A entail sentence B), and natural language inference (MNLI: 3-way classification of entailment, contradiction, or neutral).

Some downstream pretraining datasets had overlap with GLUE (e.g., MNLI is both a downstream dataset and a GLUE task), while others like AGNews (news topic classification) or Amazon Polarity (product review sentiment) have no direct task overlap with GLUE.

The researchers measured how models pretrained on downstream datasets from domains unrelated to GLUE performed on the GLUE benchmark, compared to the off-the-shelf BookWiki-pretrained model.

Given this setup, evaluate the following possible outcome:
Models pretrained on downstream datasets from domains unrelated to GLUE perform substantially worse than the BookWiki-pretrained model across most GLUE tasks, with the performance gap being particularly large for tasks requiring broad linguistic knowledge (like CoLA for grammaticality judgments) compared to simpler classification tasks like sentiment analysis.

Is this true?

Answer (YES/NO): NO